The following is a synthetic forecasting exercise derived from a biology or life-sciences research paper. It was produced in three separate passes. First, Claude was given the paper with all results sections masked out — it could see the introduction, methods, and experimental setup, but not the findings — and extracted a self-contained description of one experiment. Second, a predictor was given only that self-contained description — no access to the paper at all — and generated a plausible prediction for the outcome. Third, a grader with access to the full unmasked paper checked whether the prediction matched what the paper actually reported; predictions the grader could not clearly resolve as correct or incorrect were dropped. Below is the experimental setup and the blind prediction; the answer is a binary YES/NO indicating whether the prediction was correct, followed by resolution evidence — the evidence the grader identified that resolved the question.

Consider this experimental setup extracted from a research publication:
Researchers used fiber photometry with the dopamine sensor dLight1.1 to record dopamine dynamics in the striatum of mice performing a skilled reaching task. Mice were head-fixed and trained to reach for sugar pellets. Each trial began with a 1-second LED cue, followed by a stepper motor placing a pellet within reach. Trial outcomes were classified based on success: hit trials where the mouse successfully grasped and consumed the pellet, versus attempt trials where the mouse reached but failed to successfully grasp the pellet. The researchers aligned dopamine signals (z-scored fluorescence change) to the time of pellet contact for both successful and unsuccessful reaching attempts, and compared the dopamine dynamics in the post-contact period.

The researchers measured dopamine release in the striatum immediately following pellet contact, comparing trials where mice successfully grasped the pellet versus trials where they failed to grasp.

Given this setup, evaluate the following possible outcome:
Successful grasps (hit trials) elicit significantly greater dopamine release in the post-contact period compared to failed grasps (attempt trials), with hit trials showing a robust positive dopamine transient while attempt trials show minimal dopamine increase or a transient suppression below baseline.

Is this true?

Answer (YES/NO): NO